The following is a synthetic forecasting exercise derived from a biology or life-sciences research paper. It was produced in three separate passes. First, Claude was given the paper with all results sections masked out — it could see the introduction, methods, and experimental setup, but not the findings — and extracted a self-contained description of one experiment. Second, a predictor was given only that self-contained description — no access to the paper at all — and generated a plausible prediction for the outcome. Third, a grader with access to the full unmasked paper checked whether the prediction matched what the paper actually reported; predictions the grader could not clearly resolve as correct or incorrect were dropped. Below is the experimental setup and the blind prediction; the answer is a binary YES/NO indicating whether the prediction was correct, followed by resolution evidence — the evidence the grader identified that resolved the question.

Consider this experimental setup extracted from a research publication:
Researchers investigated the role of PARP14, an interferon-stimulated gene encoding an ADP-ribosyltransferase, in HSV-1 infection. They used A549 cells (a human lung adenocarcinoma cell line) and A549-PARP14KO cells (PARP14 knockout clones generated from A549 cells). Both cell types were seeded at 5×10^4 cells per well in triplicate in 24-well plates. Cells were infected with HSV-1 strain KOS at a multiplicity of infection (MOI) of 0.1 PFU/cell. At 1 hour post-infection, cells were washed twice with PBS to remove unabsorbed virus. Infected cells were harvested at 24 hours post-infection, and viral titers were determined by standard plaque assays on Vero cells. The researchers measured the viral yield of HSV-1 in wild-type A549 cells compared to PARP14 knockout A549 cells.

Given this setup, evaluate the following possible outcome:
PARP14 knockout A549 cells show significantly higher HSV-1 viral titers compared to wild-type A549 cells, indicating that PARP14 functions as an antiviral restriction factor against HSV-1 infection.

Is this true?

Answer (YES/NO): YES